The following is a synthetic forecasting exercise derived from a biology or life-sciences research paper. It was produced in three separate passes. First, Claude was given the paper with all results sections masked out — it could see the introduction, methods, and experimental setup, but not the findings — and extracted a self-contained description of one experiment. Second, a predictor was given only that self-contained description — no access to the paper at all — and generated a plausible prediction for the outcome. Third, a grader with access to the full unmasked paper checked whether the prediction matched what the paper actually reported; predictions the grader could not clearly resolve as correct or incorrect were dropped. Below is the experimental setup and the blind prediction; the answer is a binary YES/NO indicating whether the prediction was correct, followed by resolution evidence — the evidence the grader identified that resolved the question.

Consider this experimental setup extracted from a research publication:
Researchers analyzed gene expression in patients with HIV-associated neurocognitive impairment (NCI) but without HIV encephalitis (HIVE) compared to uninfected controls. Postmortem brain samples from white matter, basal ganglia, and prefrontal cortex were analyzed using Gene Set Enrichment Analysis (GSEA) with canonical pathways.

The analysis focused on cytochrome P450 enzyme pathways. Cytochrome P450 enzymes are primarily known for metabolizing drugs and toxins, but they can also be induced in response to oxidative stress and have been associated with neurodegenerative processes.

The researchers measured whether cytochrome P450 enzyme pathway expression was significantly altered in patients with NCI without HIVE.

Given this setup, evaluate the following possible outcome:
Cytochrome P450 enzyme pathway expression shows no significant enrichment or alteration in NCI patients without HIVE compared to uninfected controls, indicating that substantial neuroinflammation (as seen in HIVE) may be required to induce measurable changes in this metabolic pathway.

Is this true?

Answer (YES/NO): NO